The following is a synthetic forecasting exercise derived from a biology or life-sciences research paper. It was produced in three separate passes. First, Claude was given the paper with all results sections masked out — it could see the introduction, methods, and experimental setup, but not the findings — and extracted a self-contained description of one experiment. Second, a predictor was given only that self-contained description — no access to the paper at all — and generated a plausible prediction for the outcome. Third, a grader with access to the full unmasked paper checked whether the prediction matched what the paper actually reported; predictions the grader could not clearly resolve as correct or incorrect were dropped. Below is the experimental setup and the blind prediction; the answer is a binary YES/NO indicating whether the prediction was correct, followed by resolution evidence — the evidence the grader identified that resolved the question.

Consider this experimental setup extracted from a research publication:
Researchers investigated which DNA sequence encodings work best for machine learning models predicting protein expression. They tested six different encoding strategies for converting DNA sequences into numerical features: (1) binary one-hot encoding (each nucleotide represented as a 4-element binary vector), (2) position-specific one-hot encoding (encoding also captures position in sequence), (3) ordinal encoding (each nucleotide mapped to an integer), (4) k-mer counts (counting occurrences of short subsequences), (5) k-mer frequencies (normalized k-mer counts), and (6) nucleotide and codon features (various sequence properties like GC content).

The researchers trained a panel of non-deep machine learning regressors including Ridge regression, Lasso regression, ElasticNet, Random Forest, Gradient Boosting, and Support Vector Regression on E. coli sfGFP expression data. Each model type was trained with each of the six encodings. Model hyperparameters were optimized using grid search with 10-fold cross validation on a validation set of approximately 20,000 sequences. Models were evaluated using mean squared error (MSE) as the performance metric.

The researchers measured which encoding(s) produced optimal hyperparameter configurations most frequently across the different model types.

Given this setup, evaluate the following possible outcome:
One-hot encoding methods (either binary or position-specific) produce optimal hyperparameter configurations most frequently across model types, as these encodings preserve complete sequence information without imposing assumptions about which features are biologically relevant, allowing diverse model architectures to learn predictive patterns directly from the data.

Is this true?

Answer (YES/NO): YES